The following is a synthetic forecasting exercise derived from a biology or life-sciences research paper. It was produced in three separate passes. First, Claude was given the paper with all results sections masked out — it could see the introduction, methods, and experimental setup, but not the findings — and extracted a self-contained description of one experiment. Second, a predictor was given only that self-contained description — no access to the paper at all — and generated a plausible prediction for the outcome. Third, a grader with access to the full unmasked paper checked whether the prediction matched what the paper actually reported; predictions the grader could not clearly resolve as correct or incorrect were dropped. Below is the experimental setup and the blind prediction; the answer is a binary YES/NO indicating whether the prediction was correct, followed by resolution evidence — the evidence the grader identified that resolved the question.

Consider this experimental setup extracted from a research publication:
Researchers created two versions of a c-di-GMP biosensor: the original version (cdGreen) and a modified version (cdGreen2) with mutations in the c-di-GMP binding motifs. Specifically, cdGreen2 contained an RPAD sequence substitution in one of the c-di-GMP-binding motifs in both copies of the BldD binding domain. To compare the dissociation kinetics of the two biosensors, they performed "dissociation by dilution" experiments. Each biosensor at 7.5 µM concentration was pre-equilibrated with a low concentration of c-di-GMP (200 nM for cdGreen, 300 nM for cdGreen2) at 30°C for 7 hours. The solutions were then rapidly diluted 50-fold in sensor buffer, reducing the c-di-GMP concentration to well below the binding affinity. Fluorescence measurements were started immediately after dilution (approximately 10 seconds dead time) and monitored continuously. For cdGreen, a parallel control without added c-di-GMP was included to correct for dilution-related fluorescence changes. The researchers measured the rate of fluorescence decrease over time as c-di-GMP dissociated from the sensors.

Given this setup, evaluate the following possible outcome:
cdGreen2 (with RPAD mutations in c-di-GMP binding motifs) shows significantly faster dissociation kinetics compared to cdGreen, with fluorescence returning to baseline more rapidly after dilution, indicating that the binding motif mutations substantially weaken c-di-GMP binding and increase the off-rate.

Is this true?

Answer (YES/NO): YES